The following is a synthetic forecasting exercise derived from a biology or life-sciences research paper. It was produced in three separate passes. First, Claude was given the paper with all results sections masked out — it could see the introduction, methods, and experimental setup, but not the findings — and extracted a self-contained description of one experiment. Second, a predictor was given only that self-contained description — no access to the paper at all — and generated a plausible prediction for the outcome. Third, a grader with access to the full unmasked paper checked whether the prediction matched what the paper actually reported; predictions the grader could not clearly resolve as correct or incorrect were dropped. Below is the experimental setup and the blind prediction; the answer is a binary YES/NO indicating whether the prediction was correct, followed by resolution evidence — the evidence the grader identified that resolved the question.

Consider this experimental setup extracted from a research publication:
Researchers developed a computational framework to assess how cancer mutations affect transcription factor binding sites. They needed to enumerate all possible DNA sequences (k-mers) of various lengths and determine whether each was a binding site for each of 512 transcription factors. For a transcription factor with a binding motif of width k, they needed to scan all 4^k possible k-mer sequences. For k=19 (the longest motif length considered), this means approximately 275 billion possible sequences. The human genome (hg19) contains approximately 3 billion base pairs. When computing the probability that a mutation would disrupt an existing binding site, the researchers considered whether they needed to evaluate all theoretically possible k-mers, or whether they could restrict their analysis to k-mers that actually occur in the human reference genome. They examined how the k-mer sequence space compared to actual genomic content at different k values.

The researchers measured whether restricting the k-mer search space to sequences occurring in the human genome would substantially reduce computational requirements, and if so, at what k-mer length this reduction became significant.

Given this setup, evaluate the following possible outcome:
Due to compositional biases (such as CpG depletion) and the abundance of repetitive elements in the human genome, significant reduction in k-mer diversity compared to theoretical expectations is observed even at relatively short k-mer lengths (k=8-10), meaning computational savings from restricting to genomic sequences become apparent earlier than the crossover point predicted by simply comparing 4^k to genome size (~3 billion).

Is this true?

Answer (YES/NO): NO